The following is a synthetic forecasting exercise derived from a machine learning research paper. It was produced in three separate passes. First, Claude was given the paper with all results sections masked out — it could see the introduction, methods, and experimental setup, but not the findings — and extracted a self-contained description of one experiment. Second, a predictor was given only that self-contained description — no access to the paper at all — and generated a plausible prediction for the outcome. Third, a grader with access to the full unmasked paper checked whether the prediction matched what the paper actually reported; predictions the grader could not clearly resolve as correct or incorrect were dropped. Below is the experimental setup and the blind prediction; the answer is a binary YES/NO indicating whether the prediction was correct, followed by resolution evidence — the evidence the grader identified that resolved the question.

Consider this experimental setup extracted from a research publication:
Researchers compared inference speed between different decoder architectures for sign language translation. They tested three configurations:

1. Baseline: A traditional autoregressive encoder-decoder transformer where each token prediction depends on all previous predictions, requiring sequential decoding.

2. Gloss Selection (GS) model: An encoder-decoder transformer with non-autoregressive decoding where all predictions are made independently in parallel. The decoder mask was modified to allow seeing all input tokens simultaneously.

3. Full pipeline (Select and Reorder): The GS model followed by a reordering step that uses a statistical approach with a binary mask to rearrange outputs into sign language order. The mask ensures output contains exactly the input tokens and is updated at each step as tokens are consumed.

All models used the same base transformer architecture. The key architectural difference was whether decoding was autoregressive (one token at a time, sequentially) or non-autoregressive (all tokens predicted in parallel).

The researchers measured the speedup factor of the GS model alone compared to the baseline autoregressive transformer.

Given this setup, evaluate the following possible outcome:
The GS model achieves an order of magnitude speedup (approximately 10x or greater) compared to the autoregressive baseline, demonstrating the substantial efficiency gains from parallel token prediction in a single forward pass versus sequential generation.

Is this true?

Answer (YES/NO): YES